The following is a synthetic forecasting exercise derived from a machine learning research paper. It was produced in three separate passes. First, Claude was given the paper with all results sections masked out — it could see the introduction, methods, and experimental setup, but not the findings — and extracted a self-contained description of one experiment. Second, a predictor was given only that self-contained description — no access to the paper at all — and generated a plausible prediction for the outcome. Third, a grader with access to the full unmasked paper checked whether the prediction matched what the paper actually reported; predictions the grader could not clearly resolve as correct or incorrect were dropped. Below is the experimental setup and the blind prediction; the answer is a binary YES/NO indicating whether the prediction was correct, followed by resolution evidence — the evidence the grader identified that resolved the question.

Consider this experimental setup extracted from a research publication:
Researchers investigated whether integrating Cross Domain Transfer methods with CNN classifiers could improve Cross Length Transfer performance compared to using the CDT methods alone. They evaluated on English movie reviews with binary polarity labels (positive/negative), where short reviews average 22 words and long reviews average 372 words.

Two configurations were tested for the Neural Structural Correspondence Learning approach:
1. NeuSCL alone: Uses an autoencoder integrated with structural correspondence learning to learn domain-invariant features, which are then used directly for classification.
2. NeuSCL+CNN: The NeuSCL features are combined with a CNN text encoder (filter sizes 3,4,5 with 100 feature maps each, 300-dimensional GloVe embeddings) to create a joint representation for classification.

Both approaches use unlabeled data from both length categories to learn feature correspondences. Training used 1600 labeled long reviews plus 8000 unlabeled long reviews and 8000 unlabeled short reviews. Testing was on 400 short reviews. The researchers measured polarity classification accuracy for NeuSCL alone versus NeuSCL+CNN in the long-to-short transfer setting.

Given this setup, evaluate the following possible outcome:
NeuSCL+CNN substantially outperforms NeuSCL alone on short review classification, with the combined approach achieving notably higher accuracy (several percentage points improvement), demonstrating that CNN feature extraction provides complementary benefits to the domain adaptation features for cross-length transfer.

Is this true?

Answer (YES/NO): YES